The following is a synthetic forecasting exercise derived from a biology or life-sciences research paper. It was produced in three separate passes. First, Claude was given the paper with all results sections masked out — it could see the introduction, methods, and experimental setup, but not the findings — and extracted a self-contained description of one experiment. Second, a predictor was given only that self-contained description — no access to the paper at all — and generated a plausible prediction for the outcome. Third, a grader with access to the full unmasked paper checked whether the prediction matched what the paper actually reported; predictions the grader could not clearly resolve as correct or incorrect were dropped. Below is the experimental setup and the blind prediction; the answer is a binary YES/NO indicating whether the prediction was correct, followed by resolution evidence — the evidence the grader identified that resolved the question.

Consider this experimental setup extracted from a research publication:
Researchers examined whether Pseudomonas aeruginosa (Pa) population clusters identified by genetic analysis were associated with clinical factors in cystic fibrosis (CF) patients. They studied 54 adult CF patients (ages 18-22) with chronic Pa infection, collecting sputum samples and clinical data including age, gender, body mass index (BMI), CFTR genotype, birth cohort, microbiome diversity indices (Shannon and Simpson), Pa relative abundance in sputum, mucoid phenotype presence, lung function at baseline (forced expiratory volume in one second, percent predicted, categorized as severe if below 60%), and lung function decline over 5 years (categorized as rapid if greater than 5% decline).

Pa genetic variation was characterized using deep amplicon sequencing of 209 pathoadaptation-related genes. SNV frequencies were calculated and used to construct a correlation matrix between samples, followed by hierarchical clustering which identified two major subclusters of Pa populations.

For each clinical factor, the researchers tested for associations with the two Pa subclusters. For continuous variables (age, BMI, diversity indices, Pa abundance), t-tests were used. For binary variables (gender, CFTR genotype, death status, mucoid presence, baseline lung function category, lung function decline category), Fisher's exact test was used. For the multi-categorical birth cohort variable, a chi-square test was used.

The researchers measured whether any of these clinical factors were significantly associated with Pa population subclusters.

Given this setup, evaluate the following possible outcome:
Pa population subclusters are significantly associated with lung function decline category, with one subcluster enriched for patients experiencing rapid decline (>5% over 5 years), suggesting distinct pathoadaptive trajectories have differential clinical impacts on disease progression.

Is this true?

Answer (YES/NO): NO